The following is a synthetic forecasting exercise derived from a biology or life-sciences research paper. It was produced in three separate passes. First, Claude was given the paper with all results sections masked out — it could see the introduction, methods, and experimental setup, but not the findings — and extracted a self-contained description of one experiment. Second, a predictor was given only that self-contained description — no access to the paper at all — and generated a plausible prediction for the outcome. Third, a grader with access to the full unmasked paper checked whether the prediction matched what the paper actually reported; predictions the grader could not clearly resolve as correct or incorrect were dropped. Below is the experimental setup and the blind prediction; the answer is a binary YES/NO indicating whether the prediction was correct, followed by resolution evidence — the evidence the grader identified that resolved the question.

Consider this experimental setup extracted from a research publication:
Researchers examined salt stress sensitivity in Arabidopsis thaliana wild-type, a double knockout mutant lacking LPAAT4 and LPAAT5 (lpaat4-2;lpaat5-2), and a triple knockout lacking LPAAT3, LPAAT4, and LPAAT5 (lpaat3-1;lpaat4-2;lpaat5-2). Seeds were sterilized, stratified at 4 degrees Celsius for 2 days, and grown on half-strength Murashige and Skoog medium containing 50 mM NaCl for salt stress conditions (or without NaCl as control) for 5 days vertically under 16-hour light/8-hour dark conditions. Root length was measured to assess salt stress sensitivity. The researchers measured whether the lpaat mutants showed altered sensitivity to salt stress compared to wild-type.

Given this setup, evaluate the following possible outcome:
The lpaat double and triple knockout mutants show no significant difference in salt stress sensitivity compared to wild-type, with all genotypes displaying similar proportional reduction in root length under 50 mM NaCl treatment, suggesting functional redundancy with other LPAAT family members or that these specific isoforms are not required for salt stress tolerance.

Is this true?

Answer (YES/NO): NO